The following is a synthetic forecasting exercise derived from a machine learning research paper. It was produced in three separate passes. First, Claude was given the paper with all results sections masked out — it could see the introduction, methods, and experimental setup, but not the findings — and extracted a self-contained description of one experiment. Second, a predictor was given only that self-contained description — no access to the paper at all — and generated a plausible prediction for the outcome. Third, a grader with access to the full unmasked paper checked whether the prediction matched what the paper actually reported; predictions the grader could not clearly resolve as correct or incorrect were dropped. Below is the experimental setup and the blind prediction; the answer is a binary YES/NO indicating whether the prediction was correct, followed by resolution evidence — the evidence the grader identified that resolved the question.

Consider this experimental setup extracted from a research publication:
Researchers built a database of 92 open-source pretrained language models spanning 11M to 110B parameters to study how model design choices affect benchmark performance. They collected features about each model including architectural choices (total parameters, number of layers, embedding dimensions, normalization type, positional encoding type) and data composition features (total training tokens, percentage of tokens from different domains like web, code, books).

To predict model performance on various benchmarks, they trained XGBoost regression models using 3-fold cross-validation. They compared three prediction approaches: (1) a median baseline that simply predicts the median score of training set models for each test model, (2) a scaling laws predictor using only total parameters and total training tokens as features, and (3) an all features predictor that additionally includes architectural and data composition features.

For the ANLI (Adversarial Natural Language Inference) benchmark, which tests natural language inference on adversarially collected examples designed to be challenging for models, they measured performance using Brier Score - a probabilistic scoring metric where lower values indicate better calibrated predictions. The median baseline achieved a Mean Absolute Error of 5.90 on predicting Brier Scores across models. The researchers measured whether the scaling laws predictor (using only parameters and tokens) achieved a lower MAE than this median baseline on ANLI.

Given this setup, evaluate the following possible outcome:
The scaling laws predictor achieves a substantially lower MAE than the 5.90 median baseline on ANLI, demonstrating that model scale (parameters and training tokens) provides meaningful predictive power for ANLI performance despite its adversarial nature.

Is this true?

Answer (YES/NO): NO